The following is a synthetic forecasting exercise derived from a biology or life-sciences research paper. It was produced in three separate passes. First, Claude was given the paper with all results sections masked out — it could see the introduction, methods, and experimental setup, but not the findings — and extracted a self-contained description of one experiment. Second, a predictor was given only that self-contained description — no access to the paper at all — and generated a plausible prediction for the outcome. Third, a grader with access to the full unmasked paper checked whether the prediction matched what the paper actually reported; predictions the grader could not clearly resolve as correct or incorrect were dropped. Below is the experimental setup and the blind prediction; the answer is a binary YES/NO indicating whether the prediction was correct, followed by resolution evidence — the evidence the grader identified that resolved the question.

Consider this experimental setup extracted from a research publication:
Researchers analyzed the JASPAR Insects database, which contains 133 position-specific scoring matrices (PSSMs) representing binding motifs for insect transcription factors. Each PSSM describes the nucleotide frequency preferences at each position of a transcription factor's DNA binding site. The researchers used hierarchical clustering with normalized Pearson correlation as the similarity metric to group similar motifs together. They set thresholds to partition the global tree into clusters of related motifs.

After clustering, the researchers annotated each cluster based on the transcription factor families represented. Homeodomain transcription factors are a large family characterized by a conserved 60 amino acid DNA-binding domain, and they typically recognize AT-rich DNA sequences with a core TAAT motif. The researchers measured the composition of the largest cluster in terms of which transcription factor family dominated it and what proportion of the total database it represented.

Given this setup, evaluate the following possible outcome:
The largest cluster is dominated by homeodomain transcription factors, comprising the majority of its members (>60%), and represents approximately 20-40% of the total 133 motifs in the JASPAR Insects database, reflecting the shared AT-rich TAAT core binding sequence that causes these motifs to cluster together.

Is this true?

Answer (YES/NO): NO